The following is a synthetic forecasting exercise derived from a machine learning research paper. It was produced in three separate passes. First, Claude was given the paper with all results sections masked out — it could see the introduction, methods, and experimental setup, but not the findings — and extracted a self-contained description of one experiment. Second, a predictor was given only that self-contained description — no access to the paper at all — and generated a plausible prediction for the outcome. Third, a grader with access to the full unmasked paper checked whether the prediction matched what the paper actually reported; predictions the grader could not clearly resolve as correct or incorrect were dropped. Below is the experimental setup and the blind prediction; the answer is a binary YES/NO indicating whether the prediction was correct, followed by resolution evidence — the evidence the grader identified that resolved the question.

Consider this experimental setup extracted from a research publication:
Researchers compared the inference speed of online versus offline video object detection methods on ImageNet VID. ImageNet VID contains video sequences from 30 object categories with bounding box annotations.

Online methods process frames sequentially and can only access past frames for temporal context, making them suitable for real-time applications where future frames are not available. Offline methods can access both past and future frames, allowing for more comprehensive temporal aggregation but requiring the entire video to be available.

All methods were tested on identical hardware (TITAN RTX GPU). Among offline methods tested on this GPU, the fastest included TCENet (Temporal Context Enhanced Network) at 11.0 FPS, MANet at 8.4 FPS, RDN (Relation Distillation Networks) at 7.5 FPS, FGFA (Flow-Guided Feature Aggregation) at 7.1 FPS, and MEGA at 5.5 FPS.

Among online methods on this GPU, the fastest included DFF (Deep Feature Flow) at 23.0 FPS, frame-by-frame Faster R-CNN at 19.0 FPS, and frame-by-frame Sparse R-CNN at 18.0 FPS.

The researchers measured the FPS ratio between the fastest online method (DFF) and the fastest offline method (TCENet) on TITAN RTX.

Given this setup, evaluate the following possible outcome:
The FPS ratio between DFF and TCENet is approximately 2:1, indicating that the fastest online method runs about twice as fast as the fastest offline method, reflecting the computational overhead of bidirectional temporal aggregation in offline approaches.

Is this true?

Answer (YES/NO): YES